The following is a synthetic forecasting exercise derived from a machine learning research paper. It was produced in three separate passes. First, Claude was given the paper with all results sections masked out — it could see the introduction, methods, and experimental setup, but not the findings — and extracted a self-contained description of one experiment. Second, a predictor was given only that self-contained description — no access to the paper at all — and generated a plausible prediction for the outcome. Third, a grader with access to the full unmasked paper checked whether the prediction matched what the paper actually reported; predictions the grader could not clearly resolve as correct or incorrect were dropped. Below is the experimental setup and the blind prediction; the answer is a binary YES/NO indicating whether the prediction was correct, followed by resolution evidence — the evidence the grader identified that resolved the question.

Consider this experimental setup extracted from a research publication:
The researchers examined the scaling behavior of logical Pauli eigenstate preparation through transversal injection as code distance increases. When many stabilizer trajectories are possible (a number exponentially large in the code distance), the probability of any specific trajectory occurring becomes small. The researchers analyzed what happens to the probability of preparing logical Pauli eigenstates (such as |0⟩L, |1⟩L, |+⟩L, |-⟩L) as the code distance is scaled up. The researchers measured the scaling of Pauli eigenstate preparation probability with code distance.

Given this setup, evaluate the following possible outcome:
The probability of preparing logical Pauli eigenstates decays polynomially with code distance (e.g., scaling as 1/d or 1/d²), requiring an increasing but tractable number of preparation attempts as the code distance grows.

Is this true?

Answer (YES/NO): NO